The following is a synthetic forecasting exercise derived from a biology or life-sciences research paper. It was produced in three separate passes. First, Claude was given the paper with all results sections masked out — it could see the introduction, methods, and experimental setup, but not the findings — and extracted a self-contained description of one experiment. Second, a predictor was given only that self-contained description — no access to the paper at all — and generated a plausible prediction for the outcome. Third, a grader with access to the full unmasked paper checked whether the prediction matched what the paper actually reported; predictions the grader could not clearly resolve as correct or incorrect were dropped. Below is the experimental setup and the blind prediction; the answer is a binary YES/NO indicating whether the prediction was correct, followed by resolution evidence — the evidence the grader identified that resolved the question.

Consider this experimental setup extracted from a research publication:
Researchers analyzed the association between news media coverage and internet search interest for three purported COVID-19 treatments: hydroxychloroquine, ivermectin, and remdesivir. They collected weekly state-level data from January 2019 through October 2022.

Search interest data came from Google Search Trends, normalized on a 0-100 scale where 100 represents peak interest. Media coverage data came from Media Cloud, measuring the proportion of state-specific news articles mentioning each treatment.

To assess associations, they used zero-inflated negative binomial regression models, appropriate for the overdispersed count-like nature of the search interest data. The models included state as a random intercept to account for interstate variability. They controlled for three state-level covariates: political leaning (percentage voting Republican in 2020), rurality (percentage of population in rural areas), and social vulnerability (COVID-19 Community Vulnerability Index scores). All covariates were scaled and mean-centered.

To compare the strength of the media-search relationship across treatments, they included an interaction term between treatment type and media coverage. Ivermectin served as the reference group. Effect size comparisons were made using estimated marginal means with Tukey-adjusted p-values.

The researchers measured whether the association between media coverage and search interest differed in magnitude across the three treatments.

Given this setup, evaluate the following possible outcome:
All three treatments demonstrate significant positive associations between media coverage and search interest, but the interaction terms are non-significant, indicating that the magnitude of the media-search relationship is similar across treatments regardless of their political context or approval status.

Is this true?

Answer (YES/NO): NO